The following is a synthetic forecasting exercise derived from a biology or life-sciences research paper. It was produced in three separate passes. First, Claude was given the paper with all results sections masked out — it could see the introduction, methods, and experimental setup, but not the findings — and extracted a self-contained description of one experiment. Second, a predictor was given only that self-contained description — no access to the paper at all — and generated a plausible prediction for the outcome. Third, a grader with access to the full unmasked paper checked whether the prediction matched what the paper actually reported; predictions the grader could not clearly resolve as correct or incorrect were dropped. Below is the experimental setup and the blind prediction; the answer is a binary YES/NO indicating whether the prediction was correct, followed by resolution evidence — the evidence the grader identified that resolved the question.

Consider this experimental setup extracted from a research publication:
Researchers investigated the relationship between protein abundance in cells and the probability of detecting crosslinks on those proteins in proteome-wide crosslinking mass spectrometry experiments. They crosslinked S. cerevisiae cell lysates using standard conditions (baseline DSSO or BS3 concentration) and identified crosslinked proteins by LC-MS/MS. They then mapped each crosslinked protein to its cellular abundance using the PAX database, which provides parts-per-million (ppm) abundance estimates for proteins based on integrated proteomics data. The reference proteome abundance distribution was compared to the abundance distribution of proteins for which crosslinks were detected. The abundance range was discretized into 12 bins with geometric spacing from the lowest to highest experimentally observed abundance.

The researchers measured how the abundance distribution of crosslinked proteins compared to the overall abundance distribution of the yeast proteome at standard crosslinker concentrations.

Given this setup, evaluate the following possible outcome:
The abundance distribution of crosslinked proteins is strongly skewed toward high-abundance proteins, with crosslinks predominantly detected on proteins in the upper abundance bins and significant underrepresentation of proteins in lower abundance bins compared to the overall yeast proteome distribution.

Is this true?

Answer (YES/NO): YES